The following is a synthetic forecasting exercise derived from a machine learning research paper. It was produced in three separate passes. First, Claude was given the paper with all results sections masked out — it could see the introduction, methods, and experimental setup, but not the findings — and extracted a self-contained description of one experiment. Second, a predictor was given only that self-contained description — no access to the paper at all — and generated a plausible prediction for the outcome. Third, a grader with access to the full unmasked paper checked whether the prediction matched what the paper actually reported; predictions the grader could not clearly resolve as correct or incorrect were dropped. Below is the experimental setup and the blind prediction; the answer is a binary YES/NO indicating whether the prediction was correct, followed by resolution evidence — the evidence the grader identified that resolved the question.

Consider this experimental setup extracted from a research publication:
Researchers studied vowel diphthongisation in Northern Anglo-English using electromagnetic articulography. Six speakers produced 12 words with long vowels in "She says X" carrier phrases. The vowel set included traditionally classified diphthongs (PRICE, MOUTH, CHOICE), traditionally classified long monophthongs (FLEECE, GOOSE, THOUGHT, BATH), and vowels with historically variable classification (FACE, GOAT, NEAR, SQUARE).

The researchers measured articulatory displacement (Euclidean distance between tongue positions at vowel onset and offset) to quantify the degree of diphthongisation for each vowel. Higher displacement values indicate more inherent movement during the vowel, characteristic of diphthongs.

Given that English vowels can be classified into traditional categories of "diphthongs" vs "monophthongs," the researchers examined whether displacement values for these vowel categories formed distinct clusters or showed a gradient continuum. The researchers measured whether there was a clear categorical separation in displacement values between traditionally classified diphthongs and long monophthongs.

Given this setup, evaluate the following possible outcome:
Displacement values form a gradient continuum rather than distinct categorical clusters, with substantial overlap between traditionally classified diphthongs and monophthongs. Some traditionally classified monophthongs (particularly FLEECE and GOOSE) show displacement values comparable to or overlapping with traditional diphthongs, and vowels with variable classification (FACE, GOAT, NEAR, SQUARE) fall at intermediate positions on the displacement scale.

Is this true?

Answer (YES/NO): NO